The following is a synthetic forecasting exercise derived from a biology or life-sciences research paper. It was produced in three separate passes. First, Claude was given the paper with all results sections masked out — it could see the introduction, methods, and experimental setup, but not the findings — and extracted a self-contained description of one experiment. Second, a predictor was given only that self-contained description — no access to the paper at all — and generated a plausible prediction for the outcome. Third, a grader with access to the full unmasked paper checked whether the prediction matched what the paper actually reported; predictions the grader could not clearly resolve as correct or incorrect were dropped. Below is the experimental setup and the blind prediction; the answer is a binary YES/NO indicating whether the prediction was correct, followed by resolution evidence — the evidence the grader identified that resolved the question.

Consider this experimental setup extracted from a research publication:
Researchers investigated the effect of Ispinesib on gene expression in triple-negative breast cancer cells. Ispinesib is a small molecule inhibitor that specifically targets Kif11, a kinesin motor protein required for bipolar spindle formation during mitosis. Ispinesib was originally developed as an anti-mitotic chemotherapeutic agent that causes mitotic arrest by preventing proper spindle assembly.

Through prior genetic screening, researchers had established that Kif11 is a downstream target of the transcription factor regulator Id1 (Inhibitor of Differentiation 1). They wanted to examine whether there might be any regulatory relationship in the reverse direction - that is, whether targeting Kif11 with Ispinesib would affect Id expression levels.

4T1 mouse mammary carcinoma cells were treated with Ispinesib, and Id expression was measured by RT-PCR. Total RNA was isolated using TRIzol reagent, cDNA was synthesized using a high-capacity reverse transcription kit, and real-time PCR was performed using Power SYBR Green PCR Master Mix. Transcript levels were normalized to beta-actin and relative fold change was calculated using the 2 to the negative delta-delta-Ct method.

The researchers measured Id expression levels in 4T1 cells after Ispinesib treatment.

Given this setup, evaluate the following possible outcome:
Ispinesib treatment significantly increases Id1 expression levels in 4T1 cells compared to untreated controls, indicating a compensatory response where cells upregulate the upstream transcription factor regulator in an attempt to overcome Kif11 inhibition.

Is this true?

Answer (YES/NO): NO